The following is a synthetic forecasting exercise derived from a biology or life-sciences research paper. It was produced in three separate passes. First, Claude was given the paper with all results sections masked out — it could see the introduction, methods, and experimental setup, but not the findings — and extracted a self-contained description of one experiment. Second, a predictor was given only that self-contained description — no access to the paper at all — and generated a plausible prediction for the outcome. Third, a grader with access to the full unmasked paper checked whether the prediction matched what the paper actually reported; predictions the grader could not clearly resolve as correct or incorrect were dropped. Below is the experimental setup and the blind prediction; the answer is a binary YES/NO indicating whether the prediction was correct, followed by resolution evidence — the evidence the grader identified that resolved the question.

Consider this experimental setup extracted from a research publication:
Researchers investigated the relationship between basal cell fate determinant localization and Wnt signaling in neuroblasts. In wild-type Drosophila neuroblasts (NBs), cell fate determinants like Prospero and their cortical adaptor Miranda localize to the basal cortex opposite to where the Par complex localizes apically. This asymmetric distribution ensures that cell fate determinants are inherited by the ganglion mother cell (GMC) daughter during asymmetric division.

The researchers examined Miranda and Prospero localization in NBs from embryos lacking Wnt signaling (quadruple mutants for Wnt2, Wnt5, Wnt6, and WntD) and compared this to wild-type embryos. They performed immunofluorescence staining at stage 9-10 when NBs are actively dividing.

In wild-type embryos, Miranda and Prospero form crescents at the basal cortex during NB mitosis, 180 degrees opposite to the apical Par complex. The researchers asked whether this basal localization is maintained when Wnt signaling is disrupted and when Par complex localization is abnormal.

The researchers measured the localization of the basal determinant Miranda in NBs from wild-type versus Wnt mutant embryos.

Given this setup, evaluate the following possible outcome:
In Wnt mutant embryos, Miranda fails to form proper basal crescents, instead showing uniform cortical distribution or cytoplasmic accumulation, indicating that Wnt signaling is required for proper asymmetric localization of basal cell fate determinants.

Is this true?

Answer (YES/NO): NO